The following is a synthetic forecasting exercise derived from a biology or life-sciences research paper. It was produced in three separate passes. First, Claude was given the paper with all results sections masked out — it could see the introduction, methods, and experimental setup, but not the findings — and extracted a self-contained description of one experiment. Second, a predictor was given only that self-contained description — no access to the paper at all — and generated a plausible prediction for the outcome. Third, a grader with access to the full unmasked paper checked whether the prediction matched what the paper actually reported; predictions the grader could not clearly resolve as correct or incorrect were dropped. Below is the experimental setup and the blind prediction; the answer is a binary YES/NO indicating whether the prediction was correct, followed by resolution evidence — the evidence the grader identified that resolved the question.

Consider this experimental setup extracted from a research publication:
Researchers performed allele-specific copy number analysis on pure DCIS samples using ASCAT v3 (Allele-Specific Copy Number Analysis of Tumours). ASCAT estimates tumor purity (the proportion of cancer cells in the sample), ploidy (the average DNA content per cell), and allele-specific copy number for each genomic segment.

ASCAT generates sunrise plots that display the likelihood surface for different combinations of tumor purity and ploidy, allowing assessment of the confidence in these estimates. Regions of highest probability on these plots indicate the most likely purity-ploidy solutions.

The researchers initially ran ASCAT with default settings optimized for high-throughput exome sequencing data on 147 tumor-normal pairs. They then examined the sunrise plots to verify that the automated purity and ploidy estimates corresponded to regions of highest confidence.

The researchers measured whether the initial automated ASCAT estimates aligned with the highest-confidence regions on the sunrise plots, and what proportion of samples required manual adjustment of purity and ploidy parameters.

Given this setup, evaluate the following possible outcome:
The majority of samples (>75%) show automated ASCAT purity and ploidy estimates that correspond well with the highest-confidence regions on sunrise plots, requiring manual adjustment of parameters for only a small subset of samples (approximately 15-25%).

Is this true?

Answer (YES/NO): YES